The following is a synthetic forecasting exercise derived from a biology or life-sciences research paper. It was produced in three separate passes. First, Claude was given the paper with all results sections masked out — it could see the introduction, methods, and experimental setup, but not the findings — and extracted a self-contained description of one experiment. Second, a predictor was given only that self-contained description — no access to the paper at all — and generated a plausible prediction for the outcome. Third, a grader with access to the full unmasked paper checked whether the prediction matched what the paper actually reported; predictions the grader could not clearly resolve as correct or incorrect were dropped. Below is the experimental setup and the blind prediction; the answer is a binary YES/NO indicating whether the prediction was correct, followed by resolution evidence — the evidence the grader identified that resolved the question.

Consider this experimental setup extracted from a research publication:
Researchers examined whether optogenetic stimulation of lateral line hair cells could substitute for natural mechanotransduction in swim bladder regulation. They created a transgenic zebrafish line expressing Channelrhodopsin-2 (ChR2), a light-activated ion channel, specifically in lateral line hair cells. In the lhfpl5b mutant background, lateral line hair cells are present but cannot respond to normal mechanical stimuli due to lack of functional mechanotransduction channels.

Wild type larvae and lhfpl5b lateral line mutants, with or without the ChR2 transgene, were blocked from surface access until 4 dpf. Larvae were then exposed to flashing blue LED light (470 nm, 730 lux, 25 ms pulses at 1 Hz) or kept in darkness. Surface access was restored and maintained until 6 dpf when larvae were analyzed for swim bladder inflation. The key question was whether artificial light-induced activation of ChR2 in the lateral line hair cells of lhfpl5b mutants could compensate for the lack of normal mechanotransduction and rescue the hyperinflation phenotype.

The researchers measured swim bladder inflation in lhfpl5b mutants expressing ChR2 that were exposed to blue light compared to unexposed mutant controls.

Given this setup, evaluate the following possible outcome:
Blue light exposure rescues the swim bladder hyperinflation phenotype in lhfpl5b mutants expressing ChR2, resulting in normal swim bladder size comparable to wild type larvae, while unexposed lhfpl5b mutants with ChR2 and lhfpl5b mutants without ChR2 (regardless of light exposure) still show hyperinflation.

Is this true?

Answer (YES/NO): YES